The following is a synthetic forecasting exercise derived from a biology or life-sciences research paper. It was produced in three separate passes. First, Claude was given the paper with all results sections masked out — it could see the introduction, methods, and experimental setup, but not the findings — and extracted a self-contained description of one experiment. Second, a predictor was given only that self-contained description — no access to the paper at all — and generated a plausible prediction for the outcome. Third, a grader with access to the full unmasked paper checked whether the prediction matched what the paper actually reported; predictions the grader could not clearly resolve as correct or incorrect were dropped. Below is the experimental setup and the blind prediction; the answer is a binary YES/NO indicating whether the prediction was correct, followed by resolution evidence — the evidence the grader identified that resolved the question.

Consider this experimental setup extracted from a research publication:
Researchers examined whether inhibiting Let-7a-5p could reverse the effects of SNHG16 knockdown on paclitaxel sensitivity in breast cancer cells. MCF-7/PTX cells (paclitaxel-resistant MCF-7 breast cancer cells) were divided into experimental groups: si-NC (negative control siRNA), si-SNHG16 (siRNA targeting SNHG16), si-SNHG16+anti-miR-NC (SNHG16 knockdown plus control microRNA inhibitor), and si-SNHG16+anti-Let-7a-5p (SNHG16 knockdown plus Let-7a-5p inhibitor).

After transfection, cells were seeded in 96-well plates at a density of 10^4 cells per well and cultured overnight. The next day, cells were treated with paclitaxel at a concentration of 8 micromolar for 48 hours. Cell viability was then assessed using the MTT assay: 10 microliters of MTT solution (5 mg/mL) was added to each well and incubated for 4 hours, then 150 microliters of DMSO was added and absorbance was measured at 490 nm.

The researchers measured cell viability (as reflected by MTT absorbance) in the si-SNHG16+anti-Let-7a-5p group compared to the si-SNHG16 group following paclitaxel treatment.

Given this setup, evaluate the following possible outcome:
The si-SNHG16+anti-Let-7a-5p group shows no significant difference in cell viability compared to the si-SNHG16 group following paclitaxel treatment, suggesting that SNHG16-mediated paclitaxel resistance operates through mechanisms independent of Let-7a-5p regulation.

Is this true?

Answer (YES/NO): NO